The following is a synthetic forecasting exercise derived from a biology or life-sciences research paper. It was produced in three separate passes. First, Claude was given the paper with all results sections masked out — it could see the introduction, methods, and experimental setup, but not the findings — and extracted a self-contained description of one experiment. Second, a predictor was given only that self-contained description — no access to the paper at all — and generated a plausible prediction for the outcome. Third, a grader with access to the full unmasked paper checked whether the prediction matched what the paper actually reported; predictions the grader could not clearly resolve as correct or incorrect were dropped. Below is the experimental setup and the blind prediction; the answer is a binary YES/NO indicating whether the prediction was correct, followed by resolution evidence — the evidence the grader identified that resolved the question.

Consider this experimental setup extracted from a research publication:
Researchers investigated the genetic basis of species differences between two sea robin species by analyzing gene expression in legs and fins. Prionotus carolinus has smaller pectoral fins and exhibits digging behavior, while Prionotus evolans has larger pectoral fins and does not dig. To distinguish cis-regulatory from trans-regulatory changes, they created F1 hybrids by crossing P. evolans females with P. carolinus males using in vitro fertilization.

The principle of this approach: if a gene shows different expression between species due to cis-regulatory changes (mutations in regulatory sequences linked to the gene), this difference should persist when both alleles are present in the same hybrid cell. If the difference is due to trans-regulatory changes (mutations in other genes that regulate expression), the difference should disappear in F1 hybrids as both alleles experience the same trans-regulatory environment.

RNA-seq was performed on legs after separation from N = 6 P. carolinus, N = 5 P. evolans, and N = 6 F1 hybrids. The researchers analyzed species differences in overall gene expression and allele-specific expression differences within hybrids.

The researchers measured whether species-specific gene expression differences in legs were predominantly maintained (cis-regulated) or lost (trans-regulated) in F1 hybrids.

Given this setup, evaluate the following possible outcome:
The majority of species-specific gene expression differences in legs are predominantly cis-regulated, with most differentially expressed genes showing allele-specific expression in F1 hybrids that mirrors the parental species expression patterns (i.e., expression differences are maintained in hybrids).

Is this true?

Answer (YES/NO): YES